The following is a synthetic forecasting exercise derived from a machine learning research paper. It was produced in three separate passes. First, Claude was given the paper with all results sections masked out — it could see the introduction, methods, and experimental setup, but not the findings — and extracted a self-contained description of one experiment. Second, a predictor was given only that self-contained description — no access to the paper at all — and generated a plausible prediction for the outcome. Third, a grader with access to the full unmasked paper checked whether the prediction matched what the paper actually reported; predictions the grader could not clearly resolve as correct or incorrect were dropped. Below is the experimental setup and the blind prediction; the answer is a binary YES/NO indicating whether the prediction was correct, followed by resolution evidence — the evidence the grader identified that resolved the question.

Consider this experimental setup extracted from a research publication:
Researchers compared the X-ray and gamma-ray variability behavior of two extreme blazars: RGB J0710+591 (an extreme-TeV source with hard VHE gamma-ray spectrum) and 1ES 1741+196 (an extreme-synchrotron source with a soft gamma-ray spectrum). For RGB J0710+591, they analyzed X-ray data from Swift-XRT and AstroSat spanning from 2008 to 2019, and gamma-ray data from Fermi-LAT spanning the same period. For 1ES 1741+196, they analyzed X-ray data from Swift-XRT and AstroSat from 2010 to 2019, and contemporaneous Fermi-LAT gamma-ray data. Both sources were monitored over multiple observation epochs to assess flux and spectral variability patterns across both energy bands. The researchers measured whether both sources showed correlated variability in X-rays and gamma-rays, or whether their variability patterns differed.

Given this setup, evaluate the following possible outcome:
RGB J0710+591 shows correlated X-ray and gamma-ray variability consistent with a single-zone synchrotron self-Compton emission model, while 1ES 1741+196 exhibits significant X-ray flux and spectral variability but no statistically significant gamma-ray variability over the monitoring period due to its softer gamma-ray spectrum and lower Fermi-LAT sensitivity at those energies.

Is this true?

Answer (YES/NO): NO